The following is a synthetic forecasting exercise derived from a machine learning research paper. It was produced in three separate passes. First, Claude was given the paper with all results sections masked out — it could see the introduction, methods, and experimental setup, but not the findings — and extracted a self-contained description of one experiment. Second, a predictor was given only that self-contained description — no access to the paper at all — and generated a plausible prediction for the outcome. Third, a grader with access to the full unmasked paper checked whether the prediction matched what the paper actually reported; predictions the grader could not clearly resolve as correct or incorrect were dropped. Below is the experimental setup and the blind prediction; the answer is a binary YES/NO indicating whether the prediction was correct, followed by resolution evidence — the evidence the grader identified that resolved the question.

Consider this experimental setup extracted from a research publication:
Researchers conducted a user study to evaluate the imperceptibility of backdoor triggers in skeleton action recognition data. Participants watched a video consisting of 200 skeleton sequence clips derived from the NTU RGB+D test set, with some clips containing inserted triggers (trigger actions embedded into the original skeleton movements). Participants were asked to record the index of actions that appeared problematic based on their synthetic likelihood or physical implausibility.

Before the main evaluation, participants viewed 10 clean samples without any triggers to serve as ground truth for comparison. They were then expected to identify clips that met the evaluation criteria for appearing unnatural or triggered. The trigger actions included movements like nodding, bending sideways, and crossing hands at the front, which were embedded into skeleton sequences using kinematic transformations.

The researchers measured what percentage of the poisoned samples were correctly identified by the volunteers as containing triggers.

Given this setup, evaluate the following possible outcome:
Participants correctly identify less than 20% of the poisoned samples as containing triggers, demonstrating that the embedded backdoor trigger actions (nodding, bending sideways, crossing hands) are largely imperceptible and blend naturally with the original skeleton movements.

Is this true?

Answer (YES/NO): YES